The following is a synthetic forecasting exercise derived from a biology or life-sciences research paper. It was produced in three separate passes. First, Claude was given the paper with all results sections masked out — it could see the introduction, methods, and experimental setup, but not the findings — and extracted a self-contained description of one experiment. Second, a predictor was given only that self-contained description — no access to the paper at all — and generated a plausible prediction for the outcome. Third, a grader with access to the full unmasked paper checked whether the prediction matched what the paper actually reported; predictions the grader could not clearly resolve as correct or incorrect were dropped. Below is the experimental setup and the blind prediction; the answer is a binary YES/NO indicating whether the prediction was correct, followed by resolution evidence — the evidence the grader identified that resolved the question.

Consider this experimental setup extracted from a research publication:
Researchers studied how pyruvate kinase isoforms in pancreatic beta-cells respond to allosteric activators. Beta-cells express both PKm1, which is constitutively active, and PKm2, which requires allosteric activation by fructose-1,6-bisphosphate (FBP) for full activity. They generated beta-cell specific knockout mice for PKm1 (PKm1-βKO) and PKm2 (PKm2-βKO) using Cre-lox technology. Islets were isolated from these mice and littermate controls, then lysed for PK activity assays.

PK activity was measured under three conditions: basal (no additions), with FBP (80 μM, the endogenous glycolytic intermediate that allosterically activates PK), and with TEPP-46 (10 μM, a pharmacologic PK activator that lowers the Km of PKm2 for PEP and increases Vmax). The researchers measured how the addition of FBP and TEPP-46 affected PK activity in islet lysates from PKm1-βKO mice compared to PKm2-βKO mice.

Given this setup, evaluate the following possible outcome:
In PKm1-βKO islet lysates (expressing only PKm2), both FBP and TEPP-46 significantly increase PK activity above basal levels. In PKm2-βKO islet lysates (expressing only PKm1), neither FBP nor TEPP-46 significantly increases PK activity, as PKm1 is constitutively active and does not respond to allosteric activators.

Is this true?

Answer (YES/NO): YES